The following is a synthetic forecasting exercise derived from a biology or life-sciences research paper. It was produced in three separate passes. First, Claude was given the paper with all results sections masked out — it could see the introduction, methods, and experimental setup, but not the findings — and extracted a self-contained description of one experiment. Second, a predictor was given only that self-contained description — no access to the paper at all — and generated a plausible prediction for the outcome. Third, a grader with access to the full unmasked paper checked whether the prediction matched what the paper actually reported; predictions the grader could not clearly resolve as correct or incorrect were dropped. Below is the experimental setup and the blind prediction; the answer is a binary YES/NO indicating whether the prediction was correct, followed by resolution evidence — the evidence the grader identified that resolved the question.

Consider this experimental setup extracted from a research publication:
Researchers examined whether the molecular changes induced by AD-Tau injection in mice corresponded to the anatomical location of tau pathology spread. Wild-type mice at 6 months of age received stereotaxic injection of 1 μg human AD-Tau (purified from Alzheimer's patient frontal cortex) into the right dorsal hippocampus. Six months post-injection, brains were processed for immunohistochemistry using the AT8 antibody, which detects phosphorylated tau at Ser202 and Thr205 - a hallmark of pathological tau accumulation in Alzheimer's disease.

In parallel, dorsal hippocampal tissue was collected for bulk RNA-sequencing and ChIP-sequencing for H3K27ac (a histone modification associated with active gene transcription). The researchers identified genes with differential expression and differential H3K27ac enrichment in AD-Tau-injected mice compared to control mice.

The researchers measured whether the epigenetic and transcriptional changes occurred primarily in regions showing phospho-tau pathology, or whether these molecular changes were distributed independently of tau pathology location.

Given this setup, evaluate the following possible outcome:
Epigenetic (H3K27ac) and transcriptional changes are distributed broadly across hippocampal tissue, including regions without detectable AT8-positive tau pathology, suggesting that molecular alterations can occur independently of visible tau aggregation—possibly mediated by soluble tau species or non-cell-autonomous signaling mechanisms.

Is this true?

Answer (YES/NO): YES